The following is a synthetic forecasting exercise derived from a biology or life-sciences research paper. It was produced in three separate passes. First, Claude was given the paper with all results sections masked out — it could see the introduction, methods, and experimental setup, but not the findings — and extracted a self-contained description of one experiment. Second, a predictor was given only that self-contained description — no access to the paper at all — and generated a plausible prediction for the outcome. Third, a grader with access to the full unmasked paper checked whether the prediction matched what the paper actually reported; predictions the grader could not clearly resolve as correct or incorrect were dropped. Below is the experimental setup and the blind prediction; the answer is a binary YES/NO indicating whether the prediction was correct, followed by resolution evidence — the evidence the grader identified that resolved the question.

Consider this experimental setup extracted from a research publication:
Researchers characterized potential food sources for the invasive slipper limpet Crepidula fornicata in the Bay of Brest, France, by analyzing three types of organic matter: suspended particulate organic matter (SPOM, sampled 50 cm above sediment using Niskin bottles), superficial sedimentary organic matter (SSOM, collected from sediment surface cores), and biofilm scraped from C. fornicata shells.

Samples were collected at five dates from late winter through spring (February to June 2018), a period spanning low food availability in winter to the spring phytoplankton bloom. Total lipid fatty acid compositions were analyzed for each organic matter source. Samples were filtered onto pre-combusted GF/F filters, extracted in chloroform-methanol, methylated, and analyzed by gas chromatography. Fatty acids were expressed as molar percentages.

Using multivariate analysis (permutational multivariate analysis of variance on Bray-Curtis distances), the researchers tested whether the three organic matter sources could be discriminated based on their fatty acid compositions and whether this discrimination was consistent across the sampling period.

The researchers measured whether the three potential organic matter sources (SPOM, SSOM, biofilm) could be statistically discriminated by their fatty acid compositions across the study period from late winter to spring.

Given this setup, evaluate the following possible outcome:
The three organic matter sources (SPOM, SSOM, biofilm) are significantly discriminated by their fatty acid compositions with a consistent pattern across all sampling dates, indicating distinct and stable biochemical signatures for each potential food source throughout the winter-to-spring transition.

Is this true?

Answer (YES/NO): NO